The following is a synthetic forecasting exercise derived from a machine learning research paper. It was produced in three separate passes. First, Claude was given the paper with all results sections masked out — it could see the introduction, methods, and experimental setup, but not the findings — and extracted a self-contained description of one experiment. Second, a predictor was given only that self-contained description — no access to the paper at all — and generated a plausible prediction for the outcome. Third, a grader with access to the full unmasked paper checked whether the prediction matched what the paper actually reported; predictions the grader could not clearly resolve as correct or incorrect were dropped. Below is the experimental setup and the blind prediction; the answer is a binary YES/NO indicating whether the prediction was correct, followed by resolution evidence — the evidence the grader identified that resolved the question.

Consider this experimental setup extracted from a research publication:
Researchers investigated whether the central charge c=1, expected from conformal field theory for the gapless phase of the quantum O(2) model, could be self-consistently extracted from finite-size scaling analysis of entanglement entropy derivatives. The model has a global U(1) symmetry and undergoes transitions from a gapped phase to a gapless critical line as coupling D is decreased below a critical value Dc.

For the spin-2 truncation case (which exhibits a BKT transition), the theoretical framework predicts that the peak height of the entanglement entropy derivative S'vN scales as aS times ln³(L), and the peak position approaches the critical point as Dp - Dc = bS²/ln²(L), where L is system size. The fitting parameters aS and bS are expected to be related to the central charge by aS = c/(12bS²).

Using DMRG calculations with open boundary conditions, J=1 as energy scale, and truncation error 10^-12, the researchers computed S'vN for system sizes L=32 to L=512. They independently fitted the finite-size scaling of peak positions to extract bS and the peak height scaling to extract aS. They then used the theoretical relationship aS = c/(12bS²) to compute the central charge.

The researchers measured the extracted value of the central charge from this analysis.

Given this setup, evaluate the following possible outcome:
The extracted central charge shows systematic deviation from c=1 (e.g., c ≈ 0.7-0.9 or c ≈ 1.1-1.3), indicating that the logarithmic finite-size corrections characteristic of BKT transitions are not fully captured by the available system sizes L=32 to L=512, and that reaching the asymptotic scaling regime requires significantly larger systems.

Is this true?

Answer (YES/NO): NO